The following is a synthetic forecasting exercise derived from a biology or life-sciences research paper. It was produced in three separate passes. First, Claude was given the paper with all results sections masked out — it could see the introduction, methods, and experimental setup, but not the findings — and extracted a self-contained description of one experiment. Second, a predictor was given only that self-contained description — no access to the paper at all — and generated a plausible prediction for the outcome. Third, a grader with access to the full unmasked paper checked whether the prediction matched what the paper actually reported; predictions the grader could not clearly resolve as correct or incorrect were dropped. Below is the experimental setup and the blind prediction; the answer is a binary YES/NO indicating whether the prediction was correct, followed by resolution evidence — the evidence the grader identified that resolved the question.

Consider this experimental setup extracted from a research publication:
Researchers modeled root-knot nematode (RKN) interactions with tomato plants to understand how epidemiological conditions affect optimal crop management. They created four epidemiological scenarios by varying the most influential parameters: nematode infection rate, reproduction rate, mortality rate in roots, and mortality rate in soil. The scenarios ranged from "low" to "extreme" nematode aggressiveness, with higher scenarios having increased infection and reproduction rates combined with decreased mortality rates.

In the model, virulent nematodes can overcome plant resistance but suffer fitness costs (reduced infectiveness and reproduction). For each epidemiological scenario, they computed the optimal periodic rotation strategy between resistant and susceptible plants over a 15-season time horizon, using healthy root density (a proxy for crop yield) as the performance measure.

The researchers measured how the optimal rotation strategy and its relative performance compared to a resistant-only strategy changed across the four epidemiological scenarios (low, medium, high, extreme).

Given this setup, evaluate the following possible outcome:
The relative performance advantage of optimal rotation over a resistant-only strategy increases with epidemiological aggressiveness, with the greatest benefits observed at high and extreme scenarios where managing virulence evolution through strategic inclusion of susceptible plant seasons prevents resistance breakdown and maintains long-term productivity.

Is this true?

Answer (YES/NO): YES